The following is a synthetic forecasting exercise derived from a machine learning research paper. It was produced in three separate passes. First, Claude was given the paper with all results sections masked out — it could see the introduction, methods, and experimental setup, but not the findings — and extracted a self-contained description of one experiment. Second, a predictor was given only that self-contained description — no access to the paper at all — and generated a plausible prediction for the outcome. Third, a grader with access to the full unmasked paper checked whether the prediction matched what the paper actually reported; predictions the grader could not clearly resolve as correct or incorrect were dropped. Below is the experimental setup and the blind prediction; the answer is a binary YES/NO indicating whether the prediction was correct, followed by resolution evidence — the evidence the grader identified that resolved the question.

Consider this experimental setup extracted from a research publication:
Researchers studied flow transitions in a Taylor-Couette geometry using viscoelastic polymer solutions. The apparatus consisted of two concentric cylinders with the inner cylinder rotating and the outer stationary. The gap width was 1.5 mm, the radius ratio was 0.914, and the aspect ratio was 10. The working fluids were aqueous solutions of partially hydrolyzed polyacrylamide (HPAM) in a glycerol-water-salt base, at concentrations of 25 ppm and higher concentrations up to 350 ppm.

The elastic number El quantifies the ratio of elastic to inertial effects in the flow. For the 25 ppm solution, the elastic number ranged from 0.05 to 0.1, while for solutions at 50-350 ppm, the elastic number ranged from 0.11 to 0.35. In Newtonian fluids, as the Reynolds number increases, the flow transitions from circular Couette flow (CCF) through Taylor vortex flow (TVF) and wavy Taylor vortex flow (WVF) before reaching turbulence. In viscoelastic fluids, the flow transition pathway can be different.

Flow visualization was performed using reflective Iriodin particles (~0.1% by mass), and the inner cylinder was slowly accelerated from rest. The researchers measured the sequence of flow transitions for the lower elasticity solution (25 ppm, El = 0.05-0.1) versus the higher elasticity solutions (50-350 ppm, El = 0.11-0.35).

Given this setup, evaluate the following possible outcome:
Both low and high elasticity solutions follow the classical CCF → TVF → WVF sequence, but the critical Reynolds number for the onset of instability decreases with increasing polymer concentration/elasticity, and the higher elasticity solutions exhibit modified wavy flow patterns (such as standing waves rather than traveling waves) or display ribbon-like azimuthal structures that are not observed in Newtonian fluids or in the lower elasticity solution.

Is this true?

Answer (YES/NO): NO